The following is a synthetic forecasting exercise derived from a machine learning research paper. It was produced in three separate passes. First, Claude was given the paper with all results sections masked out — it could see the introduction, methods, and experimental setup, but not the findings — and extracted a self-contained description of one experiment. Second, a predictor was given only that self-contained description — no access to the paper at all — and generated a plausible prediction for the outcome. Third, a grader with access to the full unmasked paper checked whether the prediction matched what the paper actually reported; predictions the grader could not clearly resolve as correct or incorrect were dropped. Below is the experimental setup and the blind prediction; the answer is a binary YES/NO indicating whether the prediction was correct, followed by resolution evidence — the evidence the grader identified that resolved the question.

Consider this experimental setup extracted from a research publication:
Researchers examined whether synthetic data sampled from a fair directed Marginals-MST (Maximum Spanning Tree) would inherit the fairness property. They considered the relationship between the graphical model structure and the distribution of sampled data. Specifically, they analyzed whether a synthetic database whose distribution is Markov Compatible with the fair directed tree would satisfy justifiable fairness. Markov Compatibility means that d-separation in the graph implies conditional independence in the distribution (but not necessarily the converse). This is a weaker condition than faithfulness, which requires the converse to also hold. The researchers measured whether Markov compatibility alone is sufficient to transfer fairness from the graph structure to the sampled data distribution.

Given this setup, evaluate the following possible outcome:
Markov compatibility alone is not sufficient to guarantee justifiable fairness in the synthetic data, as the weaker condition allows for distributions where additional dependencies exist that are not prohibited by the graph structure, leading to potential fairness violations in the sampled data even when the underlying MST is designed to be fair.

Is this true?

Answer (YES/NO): NO